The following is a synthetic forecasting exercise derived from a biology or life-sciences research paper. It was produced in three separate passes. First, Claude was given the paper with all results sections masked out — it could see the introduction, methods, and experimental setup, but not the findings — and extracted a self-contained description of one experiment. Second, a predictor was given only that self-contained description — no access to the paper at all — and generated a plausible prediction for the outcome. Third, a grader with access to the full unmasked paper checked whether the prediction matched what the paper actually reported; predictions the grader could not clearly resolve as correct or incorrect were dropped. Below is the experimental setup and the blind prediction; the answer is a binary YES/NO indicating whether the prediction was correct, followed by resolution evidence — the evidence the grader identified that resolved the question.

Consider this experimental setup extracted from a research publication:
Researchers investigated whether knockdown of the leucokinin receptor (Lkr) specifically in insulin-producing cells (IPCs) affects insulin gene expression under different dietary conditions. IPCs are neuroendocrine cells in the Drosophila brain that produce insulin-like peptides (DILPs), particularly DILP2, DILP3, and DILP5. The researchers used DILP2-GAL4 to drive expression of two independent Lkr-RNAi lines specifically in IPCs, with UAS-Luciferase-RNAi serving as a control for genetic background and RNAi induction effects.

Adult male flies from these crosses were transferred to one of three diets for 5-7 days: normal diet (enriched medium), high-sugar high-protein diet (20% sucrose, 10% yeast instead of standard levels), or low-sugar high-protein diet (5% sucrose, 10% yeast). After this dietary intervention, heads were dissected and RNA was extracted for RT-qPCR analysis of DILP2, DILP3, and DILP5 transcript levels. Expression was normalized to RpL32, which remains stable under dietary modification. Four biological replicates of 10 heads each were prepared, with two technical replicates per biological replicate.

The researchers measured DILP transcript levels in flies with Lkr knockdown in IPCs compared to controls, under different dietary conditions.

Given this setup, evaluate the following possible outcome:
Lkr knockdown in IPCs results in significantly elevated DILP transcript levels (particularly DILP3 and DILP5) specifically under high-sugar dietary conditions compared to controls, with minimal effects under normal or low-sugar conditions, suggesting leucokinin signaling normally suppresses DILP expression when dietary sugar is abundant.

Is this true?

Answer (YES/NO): NO